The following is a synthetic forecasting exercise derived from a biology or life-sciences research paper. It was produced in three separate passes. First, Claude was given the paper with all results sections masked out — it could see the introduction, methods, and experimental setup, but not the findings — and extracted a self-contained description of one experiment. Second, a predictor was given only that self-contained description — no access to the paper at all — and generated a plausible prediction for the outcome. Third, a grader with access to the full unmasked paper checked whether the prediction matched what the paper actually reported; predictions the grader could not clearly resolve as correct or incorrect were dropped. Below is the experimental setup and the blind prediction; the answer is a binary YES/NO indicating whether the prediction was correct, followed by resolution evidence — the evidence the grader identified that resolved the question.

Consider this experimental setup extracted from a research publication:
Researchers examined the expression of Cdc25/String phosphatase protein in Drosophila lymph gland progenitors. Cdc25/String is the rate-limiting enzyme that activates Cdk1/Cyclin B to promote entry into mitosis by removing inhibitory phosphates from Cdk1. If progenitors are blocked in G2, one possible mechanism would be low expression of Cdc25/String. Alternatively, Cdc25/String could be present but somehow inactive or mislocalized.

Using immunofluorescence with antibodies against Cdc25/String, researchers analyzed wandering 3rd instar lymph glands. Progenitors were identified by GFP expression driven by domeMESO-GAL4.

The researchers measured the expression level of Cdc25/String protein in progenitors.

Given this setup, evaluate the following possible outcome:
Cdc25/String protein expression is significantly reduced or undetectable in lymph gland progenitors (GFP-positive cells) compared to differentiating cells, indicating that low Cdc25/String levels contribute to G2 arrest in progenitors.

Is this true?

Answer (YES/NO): NO